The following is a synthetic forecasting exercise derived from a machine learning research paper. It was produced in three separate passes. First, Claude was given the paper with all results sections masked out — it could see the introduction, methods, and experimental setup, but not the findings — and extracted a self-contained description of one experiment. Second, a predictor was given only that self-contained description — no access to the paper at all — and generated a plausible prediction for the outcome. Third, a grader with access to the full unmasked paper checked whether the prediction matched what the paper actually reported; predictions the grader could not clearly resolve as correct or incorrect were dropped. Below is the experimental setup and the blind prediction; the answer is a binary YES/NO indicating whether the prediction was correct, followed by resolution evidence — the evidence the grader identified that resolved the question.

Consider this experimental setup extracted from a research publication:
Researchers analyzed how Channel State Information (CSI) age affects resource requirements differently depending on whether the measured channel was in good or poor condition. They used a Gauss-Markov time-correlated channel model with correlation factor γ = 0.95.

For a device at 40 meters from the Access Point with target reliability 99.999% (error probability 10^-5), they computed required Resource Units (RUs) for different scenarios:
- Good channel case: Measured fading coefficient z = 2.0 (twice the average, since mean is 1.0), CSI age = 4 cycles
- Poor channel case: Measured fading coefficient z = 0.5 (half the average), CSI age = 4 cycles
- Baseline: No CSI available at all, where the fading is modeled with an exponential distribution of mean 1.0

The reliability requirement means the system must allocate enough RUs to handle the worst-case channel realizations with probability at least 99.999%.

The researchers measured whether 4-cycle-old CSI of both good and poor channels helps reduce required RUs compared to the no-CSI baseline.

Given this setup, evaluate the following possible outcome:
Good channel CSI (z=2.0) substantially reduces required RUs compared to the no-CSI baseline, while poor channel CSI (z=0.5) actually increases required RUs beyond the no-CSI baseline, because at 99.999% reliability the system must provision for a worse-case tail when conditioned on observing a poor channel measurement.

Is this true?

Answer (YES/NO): YES